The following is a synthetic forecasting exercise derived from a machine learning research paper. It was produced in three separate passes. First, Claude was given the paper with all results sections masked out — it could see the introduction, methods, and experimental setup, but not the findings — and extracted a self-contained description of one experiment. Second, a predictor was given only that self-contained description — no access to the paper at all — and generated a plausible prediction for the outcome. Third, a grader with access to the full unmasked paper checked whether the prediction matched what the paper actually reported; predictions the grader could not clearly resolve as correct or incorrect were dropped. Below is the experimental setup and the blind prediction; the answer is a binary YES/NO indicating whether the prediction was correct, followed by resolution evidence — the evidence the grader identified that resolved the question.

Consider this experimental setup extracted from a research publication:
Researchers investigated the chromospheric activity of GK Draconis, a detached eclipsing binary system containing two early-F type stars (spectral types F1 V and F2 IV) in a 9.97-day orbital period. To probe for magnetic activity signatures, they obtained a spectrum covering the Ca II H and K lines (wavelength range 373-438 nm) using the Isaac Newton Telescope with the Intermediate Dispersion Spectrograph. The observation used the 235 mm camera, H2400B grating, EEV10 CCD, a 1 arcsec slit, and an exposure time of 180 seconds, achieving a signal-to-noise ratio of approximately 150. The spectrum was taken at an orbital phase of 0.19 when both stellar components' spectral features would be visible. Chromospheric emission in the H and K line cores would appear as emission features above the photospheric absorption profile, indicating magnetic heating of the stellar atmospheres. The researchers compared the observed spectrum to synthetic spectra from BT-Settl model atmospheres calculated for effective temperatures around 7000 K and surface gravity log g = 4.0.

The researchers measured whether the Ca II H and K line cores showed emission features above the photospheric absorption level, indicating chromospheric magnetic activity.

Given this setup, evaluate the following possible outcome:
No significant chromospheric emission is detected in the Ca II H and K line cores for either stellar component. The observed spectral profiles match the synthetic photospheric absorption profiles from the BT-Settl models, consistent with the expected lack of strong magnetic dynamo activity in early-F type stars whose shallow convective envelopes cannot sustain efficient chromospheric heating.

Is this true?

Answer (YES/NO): NO